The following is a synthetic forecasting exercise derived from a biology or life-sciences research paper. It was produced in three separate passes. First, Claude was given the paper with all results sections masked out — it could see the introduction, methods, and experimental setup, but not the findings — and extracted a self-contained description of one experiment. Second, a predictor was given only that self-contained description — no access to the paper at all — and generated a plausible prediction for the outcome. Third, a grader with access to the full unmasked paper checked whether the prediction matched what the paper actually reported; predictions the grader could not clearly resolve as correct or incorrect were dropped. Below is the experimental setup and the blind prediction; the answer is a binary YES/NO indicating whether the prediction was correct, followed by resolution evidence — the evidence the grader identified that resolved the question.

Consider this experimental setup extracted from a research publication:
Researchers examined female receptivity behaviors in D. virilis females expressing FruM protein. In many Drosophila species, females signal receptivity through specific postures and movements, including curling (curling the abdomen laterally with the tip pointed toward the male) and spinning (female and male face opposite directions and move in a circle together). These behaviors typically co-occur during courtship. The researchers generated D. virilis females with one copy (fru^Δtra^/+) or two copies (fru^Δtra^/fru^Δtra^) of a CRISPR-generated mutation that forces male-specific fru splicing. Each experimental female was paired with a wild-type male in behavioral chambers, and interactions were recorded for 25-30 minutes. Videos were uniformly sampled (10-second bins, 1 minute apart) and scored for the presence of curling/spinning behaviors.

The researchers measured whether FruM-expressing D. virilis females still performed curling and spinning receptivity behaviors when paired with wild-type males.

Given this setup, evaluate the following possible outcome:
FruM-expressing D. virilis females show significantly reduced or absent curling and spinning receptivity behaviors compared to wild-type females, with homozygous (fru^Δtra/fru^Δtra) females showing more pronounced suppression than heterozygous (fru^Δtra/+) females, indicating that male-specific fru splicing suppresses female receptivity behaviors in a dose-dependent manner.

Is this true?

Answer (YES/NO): NO